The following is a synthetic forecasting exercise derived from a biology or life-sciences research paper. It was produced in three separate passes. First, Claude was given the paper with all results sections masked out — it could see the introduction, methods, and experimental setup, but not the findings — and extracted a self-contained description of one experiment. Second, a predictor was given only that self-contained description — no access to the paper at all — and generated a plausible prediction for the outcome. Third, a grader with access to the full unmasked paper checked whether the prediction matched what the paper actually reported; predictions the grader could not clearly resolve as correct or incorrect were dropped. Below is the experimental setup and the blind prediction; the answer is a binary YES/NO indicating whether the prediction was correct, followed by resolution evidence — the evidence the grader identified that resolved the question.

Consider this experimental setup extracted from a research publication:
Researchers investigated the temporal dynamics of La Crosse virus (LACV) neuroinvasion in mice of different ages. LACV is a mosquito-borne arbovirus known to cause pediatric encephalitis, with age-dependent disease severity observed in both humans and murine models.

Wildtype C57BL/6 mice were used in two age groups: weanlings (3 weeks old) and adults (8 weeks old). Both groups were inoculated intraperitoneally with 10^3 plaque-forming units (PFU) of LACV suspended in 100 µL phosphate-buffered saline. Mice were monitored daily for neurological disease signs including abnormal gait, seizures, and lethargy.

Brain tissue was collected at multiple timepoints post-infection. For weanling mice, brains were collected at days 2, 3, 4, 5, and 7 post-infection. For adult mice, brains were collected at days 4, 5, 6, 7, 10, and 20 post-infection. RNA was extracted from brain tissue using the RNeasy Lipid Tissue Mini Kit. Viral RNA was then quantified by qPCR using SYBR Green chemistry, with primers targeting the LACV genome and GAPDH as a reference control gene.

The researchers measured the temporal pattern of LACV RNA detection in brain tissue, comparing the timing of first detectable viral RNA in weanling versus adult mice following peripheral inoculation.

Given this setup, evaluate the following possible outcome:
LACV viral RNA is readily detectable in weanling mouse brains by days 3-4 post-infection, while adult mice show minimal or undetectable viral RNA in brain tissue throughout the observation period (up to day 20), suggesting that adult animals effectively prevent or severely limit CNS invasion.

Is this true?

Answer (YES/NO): NO